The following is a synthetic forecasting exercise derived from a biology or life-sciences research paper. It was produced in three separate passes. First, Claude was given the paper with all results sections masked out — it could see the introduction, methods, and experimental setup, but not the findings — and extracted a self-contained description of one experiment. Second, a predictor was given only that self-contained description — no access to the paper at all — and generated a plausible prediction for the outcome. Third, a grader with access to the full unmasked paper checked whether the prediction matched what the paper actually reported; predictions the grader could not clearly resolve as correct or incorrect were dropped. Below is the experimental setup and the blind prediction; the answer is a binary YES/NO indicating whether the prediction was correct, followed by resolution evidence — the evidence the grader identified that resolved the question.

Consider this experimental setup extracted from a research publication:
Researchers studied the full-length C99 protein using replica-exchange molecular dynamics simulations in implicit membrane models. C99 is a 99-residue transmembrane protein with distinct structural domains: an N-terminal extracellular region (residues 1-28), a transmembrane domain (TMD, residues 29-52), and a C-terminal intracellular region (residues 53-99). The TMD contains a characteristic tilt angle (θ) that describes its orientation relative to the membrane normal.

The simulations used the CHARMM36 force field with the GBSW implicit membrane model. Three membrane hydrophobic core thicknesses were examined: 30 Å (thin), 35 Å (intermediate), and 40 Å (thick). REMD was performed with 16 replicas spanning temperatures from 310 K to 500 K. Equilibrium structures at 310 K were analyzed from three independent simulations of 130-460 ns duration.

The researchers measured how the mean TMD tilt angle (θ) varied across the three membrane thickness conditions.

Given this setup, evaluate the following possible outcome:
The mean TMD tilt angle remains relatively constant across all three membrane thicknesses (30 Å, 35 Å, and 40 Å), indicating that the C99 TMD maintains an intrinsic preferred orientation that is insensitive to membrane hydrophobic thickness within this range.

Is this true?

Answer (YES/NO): NO